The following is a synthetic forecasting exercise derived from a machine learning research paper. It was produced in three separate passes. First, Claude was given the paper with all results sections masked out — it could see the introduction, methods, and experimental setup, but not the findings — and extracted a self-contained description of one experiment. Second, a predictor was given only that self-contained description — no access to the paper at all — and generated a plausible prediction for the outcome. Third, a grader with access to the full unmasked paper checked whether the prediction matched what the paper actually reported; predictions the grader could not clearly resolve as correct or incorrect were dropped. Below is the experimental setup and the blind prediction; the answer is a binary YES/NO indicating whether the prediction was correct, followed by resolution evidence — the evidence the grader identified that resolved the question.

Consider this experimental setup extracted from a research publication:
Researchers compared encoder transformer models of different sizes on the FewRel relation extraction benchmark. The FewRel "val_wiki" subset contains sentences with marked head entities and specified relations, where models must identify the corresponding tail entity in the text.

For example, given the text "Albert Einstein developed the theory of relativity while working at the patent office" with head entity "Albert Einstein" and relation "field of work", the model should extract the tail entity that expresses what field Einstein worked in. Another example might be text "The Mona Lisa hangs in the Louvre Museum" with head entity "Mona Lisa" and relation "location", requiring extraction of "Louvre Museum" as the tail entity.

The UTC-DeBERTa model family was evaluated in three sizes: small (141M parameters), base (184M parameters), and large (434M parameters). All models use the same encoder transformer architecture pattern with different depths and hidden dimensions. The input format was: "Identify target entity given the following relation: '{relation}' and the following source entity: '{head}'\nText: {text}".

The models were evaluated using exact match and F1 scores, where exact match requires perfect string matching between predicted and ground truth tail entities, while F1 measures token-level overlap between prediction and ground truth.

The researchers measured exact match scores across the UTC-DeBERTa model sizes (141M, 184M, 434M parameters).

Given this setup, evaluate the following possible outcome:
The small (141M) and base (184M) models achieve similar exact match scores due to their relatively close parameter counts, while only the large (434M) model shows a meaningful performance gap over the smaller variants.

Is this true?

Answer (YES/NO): NO